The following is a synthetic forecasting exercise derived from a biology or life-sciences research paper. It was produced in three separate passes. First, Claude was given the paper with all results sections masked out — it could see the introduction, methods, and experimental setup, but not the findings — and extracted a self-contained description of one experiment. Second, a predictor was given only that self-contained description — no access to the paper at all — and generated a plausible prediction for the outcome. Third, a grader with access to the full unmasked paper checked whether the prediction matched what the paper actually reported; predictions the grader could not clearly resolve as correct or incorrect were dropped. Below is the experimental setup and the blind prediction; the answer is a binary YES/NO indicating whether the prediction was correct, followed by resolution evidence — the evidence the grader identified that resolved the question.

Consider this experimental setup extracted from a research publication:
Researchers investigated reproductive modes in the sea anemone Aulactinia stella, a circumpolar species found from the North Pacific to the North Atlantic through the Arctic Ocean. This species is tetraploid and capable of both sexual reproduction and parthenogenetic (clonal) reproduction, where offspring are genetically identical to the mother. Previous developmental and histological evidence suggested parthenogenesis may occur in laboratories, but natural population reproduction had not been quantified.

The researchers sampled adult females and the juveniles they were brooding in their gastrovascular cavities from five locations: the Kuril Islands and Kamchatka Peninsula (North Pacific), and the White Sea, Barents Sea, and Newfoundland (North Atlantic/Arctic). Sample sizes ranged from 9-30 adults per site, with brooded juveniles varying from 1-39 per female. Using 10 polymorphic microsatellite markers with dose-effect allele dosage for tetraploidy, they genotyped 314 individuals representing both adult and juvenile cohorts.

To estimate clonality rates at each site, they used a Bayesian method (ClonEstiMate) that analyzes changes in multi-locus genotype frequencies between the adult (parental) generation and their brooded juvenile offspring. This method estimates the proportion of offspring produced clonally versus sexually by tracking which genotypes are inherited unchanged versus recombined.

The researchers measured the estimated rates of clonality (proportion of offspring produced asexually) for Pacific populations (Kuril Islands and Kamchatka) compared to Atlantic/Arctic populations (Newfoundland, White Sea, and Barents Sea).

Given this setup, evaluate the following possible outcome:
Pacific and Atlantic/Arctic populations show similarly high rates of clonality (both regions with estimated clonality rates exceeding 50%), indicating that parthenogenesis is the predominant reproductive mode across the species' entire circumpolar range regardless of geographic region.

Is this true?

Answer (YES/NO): NO